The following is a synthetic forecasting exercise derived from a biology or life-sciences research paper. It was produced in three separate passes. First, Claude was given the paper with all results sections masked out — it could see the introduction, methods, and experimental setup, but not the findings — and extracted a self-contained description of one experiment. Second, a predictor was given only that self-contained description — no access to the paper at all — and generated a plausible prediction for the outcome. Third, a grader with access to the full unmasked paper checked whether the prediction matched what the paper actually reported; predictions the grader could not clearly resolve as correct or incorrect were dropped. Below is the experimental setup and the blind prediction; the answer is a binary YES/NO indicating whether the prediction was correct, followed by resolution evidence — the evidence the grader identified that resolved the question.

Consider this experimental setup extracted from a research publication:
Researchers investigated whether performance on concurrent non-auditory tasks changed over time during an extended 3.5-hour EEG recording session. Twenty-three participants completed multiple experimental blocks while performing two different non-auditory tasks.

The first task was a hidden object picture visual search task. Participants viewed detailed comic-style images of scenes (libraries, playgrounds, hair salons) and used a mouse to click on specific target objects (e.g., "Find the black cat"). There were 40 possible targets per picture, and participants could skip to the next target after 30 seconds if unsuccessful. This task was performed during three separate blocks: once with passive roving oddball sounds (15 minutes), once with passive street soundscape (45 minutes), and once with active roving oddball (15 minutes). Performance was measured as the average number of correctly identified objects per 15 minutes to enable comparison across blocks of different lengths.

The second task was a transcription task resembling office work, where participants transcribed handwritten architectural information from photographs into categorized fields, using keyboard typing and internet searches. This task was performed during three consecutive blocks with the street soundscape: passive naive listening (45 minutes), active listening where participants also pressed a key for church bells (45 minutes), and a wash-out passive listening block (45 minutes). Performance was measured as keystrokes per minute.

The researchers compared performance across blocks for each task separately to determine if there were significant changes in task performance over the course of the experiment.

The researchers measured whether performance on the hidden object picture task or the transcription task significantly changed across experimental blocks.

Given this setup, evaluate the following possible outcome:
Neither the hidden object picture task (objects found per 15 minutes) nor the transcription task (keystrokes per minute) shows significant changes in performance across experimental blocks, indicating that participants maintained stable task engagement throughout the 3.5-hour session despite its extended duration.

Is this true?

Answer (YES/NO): YES